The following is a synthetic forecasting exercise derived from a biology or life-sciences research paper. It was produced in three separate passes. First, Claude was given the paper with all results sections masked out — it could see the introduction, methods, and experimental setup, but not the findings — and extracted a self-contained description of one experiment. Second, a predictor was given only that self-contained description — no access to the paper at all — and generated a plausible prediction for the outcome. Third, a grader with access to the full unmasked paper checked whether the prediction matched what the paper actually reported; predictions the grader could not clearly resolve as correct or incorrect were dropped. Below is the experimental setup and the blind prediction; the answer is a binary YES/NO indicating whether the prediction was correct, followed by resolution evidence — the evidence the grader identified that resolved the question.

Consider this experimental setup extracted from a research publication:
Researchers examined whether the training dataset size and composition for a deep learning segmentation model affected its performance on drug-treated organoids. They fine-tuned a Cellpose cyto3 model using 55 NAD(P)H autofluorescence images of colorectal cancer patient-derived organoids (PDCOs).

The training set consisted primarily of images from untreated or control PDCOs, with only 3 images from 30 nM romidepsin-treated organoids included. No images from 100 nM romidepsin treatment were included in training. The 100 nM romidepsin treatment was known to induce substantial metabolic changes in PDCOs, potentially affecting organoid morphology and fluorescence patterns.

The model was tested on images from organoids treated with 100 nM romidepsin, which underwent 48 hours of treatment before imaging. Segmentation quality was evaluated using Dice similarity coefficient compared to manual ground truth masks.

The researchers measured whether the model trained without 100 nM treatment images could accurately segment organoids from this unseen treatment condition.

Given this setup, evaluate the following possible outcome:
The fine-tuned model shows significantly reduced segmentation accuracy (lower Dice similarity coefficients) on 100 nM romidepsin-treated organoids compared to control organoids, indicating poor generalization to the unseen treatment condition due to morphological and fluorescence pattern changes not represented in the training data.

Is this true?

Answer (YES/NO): NO